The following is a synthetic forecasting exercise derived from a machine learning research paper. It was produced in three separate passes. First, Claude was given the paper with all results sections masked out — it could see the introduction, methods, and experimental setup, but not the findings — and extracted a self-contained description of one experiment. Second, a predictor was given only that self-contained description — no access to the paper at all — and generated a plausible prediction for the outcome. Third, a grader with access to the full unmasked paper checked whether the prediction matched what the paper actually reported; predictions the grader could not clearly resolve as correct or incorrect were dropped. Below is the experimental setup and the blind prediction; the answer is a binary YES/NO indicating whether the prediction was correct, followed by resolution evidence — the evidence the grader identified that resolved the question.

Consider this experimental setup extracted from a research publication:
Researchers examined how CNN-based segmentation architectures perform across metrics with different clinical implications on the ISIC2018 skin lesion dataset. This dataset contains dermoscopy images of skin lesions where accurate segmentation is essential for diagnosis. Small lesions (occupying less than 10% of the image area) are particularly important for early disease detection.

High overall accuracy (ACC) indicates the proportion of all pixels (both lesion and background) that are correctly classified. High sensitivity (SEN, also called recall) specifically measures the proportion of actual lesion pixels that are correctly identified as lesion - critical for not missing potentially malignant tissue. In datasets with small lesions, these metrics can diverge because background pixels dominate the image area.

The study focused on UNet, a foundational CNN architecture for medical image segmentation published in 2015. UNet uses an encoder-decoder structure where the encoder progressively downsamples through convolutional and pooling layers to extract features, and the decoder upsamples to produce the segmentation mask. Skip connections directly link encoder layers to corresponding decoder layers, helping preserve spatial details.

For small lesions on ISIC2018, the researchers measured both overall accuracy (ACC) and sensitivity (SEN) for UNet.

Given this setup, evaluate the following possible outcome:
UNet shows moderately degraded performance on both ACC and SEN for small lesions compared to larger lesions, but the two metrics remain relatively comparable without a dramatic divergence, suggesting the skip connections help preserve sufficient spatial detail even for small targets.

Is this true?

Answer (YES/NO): NO